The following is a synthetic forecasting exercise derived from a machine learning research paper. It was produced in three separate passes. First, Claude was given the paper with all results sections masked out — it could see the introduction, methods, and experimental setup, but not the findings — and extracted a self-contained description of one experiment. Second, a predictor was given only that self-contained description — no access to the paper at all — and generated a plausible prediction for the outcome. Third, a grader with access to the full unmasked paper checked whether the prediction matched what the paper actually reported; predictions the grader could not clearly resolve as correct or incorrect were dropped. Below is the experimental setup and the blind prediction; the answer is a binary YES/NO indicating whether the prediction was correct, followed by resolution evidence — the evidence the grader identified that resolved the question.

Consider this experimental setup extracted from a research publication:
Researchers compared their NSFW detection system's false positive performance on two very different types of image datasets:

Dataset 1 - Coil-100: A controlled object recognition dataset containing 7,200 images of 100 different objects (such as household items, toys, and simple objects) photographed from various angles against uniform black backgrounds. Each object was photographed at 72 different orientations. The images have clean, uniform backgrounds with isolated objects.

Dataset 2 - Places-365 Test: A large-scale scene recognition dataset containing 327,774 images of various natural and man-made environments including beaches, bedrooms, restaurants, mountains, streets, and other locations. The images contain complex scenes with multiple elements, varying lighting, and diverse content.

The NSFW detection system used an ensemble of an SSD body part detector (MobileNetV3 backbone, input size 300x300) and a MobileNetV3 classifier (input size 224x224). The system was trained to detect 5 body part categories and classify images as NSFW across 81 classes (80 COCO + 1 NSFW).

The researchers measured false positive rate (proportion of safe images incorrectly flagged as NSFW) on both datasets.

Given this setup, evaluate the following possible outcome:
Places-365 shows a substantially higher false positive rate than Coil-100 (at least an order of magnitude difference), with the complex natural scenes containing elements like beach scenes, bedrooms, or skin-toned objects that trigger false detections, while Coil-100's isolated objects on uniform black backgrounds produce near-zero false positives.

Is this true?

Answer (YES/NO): YES